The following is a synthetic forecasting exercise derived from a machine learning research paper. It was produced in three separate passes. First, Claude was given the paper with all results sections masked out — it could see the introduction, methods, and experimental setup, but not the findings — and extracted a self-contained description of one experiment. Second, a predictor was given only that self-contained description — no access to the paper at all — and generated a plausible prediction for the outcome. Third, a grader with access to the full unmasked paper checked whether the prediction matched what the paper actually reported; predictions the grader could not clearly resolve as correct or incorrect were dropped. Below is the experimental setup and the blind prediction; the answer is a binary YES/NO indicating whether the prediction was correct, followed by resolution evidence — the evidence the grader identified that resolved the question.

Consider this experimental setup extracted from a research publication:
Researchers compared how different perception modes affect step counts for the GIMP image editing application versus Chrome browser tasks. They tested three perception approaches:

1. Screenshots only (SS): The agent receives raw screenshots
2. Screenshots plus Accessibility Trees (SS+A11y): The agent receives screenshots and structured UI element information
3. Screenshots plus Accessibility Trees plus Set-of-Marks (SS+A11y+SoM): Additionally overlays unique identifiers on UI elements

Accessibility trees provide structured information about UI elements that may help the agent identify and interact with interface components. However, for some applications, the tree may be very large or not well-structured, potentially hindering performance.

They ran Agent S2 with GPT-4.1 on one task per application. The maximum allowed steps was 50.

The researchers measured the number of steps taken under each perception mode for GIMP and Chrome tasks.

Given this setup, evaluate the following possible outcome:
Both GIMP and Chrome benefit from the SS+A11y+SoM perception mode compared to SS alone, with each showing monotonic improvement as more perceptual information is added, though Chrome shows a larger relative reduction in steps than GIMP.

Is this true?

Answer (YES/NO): NO